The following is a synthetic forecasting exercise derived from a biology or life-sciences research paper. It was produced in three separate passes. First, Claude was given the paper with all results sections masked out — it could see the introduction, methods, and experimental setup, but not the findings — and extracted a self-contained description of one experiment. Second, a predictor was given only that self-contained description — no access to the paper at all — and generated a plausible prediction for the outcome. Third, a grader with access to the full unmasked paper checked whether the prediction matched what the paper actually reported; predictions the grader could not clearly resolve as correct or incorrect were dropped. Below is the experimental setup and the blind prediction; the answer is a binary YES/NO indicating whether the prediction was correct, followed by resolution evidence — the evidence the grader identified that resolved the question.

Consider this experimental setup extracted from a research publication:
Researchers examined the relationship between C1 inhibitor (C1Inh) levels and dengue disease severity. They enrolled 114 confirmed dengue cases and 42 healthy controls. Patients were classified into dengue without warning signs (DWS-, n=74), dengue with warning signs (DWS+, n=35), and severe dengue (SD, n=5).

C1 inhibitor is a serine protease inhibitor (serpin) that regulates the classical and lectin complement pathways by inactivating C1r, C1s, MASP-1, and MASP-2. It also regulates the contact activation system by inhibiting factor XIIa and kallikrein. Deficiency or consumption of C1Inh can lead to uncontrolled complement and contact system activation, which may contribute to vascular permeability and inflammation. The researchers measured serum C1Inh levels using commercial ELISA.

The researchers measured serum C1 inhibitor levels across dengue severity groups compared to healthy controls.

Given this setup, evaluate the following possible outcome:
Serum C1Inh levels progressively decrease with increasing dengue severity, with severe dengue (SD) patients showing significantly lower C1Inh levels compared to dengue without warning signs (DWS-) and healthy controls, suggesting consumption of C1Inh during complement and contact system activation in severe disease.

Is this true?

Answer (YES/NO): NO